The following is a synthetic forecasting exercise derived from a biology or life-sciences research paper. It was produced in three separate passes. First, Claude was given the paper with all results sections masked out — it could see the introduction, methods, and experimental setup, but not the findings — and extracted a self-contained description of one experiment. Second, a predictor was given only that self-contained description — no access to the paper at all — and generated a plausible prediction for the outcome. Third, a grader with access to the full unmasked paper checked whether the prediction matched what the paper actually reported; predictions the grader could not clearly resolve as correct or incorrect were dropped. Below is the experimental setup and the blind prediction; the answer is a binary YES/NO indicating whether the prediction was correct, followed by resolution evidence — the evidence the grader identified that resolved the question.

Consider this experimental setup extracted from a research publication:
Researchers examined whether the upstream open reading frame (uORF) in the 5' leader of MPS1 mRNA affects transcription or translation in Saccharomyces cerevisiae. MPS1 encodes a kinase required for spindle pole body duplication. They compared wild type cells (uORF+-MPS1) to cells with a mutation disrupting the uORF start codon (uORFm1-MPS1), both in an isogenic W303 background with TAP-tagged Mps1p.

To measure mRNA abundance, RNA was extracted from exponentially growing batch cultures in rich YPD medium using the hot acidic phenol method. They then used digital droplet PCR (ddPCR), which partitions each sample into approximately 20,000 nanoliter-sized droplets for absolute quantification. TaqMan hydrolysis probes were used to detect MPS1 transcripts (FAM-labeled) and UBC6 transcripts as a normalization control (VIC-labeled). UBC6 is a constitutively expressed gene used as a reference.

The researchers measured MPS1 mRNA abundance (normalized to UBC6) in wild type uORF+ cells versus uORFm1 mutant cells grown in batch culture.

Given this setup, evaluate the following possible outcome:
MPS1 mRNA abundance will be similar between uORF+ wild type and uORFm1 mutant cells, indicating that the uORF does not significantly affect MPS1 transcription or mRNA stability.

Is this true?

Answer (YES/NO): YES